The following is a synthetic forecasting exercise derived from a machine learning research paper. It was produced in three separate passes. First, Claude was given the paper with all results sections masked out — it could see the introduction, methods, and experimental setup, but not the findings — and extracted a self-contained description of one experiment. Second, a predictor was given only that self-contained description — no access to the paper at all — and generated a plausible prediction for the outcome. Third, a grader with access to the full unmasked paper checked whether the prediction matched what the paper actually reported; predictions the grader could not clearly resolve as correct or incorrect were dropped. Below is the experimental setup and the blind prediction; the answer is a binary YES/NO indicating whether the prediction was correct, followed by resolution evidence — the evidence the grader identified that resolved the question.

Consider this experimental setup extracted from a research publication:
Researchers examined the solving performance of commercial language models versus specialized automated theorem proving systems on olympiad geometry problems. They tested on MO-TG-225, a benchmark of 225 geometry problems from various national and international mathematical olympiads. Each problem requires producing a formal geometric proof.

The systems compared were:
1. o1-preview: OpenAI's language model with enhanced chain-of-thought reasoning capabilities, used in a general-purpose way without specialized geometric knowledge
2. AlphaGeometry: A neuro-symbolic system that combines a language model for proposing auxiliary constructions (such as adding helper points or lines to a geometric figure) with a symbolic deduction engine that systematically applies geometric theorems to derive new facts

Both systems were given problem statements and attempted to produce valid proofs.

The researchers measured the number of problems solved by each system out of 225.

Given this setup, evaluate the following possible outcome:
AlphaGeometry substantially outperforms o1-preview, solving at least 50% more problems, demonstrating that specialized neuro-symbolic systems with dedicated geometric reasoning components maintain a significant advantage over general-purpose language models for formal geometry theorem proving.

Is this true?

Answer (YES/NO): YES